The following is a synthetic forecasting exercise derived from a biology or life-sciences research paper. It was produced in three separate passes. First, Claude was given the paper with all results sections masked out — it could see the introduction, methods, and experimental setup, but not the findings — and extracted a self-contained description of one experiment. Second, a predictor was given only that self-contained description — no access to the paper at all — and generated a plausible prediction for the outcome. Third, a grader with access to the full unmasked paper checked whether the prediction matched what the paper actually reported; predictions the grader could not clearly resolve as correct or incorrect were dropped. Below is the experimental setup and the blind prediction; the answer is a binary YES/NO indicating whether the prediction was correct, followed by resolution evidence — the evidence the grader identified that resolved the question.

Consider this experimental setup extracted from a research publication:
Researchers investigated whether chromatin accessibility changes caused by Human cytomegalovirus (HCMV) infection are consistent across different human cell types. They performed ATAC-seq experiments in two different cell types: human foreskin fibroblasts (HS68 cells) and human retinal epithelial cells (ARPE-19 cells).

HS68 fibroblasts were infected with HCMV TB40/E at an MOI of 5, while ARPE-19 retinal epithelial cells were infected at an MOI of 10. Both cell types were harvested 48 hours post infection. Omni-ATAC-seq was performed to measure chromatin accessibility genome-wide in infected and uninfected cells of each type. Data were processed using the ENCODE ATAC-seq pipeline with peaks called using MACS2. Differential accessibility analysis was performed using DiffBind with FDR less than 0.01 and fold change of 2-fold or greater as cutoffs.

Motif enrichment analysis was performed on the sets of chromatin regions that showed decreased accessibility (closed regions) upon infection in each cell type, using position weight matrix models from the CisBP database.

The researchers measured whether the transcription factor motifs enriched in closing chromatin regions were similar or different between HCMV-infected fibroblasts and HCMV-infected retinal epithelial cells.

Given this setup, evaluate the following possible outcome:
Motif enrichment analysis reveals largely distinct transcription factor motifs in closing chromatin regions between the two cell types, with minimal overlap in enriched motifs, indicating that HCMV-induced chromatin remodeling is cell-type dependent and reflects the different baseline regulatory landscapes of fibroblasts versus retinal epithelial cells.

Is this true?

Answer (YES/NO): NO